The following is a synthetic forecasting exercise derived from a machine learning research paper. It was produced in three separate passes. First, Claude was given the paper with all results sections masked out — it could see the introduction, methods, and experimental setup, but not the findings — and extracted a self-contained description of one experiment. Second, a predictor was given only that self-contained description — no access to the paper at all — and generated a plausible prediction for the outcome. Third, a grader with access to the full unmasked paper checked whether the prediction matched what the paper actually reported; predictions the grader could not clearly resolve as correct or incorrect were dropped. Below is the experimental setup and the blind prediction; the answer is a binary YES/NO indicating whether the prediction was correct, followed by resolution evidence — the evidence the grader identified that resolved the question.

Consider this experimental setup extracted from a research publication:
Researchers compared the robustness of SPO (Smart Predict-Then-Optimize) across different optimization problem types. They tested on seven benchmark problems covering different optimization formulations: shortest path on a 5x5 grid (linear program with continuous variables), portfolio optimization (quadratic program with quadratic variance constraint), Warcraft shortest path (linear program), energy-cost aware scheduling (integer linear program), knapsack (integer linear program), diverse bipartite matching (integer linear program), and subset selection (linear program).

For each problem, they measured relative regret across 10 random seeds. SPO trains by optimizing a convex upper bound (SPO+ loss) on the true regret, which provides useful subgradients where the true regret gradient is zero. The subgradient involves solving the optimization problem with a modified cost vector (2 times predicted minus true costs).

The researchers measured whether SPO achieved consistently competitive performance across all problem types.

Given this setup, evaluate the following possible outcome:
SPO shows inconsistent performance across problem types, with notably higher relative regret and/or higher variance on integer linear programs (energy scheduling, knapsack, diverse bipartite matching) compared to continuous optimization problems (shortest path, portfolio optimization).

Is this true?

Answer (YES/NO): NO